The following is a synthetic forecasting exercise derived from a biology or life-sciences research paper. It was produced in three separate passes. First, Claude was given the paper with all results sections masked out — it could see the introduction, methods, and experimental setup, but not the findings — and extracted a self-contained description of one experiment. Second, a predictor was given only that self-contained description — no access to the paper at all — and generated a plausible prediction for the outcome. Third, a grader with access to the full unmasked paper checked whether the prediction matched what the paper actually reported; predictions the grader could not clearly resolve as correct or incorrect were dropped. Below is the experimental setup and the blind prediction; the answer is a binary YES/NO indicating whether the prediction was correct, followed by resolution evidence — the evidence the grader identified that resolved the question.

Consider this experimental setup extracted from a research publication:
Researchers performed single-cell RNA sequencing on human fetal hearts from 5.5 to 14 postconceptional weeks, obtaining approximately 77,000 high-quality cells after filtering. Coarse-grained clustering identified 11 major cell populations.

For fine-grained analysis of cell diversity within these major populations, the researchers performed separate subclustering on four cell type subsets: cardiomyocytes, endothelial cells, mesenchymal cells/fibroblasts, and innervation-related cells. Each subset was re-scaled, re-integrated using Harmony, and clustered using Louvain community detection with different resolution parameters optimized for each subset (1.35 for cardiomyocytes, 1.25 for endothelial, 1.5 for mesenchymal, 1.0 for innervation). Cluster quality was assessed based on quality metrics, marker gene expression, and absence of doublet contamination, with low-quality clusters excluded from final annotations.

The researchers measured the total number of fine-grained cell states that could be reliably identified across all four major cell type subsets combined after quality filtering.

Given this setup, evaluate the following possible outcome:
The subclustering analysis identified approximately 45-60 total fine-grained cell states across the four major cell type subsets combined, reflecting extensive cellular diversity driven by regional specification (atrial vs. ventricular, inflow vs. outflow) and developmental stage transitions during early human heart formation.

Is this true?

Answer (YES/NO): NO